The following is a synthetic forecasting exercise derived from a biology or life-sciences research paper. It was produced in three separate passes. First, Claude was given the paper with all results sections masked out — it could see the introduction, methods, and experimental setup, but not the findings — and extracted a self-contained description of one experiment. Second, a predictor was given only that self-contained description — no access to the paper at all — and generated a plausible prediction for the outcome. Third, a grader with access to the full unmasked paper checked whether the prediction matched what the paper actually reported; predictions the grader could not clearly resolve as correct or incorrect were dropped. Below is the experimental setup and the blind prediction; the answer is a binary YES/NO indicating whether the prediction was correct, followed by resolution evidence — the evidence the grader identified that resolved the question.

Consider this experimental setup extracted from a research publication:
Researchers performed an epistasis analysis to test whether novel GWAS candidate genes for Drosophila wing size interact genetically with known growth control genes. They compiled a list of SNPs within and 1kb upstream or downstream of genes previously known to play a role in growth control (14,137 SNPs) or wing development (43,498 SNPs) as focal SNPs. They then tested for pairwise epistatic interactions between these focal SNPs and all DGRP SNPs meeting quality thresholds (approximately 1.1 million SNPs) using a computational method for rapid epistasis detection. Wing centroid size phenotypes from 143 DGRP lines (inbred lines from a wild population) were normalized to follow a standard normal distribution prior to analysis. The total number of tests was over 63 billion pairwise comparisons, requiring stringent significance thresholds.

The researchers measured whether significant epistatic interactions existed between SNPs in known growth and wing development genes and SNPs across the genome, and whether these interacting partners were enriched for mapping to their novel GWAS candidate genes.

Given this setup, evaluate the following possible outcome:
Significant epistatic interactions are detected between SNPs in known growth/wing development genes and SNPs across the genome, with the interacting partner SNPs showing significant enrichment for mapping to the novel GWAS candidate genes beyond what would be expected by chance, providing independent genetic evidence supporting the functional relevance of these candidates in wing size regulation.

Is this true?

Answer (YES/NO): NO